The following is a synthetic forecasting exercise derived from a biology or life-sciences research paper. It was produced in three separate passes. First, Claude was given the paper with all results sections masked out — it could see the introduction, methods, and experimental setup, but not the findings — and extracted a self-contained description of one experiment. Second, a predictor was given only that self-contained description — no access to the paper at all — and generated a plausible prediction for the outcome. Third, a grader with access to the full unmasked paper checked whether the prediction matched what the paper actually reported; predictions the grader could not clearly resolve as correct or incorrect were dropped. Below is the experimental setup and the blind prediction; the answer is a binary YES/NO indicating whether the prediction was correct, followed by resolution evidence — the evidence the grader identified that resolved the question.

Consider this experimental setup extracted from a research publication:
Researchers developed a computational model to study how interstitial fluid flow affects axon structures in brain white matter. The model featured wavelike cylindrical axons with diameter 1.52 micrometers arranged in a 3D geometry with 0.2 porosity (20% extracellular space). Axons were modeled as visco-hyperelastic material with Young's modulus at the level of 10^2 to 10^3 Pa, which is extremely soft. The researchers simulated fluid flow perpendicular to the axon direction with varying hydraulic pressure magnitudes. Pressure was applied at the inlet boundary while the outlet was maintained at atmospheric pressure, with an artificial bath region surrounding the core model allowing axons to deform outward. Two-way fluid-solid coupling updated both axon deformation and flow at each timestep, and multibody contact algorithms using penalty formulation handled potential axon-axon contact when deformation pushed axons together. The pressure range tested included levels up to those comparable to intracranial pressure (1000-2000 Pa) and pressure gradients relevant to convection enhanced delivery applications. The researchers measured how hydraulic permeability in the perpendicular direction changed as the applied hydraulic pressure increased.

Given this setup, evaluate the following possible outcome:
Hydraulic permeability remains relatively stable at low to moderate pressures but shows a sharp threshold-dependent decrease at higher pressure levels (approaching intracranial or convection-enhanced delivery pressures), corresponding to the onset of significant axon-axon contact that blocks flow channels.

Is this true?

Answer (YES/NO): NO